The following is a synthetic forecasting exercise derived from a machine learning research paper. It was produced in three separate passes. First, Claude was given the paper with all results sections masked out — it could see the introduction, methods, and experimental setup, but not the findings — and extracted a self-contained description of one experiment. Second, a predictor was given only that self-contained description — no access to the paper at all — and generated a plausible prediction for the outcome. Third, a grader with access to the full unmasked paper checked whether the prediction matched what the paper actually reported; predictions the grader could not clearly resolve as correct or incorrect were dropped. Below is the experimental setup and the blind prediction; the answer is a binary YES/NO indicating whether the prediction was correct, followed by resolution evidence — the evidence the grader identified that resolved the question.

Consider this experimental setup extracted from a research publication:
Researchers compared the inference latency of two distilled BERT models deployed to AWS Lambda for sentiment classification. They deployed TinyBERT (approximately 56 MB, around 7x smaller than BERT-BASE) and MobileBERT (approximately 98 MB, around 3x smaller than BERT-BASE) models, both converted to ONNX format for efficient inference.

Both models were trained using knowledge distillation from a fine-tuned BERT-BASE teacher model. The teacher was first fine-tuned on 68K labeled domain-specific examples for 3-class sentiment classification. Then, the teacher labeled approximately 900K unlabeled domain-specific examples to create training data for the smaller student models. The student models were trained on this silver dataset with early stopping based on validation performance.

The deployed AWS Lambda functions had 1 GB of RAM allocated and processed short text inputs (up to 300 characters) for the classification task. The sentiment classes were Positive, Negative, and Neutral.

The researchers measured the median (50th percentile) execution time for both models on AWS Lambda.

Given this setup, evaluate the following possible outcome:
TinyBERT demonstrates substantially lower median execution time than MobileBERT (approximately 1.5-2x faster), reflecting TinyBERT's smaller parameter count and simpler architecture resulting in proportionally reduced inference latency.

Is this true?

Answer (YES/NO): NO